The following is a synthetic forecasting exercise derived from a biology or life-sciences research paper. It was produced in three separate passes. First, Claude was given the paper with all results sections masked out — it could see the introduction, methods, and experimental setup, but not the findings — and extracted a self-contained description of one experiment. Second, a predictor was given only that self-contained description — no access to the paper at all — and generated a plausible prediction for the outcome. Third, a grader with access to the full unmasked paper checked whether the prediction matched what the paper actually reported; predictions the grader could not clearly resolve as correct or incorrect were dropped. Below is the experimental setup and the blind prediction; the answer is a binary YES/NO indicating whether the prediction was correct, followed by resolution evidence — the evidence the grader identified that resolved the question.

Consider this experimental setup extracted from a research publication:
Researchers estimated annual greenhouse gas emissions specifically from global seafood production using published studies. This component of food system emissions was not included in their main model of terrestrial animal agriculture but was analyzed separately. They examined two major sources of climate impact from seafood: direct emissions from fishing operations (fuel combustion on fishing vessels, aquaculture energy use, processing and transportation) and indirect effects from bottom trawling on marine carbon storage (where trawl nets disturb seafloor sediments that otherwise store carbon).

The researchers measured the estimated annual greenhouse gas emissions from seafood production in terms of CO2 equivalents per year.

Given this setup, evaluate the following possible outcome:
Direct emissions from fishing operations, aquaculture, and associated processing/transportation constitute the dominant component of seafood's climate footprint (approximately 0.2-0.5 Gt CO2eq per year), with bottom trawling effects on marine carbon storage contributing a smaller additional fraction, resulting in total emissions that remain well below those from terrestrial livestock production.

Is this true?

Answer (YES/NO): NO